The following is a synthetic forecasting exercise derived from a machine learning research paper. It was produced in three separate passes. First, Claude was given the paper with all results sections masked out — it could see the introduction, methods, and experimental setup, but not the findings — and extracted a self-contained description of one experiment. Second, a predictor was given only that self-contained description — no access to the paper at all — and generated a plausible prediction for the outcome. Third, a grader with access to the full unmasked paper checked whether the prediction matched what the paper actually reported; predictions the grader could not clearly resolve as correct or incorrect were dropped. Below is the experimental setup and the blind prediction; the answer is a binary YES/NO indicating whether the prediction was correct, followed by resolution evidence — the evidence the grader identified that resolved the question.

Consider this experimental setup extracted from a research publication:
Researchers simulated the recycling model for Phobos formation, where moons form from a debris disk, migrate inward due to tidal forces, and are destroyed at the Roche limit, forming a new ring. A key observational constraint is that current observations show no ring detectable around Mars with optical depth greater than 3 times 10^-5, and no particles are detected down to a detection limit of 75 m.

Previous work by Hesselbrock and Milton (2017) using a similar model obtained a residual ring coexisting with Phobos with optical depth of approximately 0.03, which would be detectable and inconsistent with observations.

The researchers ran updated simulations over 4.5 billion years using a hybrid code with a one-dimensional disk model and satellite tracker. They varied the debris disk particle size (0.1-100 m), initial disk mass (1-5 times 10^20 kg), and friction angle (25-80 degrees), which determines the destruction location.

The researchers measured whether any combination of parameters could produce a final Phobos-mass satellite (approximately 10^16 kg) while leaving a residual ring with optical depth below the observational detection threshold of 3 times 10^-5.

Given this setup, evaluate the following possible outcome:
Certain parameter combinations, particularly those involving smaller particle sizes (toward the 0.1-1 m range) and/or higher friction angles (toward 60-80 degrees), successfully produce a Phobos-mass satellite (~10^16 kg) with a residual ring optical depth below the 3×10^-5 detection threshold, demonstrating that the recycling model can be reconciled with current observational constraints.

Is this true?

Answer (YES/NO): NO